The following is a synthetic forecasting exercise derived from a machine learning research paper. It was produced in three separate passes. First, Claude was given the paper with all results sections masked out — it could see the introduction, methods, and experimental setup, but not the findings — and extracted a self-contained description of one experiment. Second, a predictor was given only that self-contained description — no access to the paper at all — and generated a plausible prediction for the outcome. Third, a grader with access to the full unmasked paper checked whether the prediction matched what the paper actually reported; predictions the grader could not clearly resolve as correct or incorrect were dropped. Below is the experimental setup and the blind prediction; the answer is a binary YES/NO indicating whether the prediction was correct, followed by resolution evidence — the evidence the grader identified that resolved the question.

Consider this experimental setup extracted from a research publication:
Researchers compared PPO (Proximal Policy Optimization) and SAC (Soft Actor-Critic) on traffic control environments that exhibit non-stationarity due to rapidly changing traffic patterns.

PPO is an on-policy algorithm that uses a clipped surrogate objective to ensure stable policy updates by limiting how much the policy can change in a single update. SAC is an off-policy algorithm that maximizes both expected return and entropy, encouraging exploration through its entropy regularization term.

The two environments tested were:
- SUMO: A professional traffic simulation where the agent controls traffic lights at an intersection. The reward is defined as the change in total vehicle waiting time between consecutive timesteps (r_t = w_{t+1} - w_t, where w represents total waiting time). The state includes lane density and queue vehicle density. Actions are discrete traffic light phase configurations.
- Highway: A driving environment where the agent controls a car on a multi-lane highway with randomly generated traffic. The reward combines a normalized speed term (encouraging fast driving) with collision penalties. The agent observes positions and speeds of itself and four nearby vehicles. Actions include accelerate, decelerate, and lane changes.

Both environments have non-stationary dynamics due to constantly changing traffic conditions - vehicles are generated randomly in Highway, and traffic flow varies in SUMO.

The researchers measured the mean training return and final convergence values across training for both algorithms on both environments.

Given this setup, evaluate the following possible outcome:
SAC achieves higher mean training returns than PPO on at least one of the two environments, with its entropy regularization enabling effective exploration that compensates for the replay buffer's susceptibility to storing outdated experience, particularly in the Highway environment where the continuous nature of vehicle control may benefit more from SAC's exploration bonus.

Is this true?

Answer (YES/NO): NO